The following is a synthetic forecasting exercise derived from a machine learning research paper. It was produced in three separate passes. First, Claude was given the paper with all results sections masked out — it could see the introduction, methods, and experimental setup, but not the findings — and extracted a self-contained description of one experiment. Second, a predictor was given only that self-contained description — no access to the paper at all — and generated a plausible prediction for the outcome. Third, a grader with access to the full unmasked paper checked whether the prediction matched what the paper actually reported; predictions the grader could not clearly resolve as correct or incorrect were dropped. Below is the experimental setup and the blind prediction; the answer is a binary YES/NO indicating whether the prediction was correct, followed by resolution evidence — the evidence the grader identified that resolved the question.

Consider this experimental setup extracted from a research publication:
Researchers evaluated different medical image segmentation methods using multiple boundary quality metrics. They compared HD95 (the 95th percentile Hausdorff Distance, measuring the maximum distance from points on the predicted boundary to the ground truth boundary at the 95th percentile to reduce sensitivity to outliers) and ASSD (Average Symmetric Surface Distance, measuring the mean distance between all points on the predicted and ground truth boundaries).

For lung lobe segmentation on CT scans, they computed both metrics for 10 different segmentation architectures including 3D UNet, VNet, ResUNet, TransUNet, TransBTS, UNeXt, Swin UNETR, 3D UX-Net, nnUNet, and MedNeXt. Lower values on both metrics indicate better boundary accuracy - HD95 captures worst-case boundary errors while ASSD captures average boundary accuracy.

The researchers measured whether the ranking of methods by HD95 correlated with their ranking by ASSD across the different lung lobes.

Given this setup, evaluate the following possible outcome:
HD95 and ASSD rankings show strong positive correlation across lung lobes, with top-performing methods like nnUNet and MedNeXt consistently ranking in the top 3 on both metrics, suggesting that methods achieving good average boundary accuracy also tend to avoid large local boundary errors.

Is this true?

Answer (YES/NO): YES